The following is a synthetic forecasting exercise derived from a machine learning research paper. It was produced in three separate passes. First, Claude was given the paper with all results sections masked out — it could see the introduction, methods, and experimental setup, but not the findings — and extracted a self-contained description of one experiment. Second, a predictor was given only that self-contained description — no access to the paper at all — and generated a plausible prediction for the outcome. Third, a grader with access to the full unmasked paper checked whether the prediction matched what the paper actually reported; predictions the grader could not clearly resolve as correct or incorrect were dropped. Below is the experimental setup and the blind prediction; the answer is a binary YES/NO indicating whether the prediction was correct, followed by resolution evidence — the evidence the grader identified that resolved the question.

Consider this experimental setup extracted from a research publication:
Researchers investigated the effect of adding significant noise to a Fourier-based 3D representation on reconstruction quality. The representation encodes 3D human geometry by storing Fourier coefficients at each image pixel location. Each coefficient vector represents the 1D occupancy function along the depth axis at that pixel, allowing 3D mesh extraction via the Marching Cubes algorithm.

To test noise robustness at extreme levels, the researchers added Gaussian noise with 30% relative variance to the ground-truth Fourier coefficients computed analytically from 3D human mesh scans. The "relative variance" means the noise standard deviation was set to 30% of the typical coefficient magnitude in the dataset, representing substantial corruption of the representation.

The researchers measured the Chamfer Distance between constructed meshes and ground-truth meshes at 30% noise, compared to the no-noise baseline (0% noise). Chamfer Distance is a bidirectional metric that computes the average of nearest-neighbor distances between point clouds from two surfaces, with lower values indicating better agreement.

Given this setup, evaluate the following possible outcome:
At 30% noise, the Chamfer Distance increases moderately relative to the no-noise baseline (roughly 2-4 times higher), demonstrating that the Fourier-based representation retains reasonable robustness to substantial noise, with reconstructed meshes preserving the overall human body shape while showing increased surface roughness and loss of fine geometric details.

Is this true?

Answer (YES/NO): YES